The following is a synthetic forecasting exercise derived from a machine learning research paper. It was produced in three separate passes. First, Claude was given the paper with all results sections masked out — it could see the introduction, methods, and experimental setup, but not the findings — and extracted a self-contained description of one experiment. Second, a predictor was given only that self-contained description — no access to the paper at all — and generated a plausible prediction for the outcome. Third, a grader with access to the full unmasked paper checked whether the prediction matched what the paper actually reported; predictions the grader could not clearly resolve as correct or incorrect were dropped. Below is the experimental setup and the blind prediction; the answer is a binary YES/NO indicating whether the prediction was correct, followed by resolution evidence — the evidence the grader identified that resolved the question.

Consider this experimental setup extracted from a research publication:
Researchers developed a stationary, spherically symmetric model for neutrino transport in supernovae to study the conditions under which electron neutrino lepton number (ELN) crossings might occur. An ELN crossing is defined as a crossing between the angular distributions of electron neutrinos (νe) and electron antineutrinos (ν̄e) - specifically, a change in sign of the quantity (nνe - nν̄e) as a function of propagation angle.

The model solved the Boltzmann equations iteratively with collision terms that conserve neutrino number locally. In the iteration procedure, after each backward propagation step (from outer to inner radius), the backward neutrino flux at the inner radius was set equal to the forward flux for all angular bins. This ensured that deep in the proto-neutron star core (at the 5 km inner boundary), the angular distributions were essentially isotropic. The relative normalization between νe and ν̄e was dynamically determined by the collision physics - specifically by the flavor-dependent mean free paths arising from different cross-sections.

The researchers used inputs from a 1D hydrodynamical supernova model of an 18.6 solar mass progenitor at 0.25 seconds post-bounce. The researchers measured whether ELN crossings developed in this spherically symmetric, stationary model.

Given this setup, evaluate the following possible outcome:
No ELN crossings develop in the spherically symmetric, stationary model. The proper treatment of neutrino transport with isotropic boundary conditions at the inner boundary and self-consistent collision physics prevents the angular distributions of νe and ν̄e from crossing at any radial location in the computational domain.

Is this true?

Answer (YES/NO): NO